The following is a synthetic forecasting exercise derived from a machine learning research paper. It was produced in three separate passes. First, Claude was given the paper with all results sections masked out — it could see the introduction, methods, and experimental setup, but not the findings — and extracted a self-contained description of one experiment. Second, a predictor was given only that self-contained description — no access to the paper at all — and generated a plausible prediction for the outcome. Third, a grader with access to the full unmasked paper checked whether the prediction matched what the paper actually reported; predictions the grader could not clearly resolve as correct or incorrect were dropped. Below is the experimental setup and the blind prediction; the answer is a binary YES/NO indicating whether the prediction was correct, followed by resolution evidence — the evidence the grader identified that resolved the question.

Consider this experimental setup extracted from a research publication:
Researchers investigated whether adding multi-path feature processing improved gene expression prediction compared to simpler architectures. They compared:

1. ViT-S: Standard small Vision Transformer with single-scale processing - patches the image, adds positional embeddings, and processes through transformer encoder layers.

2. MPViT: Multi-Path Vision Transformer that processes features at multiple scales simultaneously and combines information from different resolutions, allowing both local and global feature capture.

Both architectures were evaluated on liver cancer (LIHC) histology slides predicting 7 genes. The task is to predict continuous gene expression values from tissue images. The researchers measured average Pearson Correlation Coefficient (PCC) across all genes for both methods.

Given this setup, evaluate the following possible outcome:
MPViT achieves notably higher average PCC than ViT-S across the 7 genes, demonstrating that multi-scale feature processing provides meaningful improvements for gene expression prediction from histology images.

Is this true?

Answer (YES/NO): YES